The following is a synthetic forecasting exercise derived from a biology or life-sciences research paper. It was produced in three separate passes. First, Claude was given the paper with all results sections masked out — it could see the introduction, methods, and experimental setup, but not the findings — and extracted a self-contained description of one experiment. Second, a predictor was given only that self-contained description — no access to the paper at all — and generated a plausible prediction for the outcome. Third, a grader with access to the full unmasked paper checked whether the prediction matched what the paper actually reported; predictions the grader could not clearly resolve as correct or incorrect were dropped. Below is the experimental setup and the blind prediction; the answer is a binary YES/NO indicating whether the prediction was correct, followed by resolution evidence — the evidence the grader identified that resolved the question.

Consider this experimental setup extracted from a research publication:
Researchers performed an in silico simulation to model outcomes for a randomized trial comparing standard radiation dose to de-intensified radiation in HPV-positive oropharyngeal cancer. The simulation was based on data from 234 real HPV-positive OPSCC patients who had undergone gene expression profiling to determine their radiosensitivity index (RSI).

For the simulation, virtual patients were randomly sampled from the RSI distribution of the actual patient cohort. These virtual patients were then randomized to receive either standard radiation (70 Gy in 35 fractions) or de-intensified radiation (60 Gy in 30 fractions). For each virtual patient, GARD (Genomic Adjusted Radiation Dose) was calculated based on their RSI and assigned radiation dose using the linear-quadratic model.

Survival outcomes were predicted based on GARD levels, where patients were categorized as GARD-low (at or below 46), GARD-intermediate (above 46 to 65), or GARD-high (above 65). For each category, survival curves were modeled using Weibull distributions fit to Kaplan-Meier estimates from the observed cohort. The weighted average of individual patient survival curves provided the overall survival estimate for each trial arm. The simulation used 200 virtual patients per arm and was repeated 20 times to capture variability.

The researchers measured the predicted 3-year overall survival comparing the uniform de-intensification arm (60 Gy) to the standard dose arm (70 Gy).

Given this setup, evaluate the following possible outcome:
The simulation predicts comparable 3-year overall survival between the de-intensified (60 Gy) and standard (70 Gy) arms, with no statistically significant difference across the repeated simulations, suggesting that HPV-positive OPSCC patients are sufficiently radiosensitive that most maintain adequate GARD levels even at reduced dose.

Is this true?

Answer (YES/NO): NO